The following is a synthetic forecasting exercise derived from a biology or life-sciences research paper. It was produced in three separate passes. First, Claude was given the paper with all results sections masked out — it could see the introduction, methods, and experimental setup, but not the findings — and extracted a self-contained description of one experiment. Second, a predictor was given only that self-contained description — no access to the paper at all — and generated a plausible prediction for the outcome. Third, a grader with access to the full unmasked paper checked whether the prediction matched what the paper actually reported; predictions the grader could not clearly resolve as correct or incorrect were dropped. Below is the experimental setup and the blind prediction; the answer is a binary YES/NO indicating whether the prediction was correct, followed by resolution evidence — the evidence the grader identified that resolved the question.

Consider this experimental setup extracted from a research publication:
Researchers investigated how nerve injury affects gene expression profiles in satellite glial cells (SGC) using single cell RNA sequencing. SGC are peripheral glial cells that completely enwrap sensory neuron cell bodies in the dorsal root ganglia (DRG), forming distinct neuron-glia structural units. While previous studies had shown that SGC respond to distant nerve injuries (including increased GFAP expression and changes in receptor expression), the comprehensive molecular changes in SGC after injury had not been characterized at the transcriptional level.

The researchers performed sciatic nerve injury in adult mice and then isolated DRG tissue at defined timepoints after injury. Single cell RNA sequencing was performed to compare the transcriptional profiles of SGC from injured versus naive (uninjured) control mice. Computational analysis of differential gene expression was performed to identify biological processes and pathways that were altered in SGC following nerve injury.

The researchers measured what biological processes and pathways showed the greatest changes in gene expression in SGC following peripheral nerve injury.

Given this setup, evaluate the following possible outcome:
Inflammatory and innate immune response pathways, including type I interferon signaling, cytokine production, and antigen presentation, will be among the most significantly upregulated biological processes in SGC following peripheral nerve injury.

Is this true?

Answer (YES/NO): NO